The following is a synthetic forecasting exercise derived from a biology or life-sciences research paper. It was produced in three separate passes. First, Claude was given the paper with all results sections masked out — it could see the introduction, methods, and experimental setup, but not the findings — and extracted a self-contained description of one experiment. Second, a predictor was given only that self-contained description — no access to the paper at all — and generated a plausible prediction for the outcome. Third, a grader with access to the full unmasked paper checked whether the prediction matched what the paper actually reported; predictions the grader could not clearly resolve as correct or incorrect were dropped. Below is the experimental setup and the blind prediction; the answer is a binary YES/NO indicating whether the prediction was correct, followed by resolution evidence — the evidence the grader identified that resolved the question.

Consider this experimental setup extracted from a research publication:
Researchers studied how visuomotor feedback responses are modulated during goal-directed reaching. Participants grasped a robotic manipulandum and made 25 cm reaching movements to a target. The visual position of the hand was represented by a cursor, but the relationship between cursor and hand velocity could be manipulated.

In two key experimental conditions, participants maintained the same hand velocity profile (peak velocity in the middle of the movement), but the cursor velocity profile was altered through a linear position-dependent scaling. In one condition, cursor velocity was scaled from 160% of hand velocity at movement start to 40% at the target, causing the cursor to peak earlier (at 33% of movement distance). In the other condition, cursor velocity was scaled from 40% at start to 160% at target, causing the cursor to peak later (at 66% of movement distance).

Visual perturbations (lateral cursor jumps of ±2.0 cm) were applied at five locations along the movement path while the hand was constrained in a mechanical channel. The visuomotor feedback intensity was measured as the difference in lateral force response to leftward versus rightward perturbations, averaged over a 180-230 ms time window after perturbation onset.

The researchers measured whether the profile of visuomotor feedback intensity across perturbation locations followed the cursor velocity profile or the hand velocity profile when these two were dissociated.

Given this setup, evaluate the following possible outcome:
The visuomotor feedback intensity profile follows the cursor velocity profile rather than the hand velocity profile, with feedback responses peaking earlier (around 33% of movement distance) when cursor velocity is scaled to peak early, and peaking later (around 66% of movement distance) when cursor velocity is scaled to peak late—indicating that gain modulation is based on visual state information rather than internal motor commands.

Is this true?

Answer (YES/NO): NO